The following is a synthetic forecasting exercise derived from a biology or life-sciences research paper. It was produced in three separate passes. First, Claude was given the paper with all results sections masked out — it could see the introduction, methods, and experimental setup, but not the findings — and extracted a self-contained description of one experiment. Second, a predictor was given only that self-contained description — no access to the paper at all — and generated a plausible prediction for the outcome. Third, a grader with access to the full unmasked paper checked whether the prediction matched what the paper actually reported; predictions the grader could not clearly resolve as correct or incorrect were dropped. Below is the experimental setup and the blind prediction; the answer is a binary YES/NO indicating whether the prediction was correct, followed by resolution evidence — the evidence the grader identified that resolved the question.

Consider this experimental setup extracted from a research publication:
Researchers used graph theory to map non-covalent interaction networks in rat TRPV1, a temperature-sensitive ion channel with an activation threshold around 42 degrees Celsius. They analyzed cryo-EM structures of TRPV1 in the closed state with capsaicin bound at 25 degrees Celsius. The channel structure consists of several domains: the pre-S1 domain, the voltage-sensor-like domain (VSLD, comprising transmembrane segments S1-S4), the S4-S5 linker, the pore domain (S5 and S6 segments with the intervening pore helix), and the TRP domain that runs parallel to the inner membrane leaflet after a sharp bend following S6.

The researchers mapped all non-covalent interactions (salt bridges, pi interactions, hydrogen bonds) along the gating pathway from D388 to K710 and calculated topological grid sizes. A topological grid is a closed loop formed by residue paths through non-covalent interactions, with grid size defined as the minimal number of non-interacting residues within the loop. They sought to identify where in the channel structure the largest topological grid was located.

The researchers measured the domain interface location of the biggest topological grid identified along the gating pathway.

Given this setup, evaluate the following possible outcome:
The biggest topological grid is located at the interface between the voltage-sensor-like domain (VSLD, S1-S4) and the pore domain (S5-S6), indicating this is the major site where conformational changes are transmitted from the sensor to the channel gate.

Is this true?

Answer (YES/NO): NO